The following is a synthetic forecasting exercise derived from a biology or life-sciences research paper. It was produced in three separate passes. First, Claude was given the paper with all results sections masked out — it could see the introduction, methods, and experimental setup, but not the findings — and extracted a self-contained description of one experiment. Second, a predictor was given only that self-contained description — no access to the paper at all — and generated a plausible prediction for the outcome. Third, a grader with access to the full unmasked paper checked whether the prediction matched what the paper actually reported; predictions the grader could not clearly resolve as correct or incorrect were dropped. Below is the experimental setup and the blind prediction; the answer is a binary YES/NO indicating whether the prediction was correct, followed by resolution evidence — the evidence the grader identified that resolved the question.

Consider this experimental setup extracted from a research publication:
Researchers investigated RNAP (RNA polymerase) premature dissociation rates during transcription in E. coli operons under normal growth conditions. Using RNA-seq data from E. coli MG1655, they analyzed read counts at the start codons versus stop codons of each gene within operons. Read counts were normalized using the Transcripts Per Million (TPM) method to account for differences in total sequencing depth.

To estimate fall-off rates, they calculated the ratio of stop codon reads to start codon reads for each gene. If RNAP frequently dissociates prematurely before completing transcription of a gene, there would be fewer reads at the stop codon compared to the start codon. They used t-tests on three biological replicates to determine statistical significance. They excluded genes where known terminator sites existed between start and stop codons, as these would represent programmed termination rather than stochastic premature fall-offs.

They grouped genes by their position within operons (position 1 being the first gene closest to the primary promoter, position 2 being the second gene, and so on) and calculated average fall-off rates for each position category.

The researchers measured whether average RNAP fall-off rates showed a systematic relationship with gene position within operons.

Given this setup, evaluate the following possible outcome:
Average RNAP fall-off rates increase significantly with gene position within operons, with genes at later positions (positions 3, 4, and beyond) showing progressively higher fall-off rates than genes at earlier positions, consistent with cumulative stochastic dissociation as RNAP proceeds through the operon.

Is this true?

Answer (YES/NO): NO